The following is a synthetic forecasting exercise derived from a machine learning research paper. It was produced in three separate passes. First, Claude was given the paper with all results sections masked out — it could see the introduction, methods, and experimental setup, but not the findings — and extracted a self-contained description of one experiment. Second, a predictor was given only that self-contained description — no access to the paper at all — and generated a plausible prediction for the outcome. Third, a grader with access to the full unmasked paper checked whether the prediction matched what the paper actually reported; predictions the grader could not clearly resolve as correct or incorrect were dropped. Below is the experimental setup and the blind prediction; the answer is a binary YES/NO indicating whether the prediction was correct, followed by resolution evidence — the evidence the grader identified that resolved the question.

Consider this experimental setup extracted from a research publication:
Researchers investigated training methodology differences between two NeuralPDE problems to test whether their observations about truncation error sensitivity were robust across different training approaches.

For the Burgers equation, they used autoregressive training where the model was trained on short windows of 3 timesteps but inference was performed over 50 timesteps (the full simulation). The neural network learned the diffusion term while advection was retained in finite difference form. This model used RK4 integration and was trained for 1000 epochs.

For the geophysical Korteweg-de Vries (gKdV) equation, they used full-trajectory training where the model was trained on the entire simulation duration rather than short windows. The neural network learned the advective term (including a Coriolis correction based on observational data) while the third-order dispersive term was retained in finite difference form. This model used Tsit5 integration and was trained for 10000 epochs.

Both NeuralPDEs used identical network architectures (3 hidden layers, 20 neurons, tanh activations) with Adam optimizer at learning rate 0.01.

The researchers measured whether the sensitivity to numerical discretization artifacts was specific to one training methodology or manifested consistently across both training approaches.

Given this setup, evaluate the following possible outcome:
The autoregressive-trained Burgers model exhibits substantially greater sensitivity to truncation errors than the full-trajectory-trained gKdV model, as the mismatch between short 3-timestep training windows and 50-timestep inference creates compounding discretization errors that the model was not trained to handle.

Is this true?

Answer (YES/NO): NO